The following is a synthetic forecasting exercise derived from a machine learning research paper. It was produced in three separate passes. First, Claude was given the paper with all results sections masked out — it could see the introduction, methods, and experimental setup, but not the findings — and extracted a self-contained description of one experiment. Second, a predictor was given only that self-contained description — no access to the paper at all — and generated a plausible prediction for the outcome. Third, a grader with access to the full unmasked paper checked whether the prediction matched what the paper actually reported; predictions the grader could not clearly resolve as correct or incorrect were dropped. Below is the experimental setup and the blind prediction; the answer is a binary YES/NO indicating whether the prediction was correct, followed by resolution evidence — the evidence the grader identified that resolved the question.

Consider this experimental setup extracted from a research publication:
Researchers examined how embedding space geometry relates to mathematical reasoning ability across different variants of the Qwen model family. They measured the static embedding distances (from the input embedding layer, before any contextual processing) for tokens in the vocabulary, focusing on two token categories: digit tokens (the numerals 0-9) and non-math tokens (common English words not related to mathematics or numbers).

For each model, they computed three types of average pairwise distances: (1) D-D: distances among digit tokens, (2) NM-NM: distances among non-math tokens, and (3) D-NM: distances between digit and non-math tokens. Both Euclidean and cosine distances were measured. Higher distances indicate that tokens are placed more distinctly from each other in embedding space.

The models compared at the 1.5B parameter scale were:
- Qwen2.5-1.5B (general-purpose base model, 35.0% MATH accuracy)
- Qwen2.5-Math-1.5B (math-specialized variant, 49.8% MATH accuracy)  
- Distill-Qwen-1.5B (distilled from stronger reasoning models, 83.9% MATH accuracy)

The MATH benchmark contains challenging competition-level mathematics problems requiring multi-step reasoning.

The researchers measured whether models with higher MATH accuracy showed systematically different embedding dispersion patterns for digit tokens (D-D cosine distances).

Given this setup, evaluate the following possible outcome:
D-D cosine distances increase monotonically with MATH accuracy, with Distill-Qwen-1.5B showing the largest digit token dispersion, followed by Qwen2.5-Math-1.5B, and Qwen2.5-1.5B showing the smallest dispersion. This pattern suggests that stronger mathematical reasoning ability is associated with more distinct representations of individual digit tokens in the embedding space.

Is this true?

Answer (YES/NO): YES